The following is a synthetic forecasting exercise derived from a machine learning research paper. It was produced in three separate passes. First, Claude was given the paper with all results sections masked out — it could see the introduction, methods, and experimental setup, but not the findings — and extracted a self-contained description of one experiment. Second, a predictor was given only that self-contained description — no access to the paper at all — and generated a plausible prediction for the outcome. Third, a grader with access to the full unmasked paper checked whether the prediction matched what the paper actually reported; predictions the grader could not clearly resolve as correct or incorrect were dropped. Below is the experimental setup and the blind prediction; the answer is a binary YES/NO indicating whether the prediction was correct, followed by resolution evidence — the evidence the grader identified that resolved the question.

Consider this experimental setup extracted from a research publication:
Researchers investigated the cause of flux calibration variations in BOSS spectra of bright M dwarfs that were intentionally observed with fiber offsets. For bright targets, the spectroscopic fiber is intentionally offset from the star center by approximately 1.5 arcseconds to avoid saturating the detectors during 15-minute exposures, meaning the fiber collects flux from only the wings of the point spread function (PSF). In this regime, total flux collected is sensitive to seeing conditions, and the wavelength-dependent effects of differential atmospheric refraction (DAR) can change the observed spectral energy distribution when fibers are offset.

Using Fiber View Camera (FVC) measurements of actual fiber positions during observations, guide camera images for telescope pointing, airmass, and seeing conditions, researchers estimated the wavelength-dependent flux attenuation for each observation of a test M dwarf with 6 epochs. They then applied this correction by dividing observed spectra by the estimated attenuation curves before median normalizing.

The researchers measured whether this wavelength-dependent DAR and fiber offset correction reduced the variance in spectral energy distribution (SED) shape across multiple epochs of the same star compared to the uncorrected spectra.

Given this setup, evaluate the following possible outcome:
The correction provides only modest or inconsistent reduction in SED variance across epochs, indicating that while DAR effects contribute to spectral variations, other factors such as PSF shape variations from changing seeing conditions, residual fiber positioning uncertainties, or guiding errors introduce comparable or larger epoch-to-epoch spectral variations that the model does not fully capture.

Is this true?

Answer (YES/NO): NO